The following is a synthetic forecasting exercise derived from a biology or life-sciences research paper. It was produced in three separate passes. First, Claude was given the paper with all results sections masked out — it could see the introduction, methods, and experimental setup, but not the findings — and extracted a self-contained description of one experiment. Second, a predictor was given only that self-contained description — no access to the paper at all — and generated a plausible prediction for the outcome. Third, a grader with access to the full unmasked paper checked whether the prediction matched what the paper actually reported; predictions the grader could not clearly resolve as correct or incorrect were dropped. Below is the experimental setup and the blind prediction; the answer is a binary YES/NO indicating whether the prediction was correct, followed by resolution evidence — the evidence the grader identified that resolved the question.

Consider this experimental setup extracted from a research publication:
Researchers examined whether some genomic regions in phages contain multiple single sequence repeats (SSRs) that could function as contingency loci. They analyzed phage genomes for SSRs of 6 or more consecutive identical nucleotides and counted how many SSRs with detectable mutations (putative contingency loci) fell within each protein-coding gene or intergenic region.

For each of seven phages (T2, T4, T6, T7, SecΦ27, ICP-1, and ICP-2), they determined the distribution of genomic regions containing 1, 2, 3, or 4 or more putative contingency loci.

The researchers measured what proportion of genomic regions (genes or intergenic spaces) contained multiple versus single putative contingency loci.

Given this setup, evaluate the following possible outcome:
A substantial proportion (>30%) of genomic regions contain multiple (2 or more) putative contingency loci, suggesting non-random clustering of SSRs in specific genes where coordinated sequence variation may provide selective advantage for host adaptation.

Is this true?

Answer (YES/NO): NO